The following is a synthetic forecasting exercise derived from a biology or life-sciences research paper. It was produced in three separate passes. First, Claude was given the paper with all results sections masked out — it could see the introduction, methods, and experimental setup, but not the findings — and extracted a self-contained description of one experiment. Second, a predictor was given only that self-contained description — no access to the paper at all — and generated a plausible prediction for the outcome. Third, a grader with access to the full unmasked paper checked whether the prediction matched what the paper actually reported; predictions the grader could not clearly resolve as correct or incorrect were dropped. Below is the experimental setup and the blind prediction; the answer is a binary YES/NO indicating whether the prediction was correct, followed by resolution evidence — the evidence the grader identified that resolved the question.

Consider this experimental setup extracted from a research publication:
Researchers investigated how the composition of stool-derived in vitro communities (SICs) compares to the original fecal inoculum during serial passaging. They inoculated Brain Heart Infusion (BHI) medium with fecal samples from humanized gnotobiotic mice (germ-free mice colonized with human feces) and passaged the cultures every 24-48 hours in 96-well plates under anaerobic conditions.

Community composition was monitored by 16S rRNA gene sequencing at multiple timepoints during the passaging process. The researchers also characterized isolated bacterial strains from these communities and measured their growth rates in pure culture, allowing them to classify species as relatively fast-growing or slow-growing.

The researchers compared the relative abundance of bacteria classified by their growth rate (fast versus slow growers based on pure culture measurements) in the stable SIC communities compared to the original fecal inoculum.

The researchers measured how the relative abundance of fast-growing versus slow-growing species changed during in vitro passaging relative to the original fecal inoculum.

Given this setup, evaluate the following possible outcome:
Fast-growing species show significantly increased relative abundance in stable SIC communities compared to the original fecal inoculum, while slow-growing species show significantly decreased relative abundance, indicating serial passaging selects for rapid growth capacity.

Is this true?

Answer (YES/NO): NO